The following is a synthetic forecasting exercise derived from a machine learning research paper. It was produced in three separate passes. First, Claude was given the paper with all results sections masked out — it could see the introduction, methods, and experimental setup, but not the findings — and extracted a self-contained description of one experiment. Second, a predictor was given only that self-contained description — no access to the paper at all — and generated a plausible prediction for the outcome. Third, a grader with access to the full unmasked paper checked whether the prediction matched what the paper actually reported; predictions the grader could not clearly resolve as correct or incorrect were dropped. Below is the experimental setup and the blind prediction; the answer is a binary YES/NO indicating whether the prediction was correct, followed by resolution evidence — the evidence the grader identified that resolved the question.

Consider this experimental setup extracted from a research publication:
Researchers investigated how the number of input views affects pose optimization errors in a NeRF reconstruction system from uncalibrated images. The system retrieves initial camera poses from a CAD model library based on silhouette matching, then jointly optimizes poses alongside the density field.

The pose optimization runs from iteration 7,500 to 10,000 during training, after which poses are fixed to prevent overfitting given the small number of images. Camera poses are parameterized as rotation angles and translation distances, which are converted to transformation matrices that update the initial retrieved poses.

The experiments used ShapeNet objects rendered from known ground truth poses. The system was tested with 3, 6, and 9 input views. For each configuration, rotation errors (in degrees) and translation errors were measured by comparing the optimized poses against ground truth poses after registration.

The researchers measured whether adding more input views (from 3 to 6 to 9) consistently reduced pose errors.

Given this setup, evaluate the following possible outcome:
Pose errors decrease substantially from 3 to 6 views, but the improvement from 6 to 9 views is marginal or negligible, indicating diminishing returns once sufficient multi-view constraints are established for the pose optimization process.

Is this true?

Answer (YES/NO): YES